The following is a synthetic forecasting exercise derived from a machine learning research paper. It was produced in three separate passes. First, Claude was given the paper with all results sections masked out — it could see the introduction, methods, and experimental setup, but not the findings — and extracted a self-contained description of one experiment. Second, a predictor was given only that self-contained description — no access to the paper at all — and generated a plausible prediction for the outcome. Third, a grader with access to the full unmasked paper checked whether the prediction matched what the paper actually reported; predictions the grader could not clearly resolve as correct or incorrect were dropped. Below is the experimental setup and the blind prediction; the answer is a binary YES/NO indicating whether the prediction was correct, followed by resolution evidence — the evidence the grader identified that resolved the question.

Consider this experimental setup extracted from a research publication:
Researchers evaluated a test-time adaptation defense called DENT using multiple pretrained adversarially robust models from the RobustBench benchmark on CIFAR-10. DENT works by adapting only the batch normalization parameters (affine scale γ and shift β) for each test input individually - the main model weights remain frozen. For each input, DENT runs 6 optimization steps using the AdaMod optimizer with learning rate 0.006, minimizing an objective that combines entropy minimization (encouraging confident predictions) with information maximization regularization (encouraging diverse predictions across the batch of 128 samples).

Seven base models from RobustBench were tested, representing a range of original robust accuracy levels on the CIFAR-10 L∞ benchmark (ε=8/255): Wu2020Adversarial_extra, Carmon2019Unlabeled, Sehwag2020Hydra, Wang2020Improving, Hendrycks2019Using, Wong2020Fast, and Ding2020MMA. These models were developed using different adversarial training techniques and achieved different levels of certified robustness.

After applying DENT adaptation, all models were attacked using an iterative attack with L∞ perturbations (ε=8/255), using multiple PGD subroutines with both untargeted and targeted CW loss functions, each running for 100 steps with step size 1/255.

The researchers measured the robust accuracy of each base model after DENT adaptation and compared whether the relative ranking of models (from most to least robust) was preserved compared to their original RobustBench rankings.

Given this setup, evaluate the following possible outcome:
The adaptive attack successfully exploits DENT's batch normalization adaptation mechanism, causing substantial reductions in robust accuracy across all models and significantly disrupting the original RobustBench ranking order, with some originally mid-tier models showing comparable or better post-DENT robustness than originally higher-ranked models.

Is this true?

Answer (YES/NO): NO